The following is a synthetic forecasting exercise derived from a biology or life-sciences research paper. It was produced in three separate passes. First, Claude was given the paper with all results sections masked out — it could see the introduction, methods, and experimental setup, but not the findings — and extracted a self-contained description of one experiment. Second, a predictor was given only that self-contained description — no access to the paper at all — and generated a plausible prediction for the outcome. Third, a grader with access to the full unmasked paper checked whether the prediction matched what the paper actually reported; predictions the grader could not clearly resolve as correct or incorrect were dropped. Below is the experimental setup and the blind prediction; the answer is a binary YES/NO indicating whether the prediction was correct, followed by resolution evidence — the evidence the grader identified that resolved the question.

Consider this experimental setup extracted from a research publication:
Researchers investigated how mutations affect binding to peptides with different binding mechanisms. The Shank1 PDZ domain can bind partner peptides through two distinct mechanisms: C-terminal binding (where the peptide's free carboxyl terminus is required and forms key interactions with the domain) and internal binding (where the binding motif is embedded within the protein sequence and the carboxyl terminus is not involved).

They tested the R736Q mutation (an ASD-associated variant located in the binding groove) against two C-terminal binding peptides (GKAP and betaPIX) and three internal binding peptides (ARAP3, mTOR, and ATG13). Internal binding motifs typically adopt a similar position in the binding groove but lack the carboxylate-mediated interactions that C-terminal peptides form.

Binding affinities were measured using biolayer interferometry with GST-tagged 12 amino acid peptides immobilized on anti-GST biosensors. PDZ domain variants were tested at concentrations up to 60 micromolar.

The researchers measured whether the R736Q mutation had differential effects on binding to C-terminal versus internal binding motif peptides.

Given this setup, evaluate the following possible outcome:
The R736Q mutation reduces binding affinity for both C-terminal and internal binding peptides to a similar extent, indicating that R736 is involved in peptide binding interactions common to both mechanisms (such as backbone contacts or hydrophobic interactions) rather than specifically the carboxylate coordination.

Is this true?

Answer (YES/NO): NO